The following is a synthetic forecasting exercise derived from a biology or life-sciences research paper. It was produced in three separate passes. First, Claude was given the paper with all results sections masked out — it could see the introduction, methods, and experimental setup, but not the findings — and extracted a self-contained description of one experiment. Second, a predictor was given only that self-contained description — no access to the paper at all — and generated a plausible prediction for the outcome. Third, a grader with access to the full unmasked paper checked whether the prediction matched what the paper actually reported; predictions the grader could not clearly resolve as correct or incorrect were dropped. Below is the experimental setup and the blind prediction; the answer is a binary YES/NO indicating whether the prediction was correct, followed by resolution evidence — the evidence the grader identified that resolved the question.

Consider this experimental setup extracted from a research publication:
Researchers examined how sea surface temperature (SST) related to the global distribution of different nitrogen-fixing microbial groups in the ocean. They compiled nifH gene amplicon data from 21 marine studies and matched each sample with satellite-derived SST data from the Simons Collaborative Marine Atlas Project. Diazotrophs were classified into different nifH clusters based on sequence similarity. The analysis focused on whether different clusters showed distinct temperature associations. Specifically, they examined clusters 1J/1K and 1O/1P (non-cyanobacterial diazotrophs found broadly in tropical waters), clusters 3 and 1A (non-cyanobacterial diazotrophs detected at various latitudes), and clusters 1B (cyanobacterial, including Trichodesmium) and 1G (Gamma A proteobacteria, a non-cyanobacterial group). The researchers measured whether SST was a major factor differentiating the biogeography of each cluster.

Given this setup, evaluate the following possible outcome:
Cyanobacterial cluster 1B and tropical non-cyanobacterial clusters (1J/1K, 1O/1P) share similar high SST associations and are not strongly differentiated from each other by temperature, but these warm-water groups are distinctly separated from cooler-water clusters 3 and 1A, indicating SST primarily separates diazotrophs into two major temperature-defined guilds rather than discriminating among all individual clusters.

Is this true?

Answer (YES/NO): NO